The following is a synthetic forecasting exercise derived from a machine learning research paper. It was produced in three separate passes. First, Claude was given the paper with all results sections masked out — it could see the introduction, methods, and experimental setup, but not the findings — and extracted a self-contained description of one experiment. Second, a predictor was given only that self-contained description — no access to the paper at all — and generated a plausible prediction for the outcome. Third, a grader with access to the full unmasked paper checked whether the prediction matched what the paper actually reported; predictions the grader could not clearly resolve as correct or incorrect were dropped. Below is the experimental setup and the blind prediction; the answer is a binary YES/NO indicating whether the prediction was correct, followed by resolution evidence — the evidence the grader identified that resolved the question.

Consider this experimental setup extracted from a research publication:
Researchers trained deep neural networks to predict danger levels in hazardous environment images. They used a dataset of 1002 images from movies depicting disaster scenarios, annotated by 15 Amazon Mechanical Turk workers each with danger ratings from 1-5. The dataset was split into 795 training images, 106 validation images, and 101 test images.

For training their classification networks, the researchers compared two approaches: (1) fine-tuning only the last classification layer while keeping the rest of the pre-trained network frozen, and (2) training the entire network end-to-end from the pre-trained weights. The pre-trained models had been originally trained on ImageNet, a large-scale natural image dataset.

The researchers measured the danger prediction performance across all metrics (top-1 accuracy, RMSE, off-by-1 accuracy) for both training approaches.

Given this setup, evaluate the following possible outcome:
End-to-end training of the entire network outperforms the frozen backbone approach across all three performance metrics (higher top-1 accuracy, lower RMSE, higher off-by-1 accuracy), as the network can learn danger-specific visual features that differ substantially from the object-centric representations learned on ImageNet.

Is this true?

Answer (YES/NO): NO